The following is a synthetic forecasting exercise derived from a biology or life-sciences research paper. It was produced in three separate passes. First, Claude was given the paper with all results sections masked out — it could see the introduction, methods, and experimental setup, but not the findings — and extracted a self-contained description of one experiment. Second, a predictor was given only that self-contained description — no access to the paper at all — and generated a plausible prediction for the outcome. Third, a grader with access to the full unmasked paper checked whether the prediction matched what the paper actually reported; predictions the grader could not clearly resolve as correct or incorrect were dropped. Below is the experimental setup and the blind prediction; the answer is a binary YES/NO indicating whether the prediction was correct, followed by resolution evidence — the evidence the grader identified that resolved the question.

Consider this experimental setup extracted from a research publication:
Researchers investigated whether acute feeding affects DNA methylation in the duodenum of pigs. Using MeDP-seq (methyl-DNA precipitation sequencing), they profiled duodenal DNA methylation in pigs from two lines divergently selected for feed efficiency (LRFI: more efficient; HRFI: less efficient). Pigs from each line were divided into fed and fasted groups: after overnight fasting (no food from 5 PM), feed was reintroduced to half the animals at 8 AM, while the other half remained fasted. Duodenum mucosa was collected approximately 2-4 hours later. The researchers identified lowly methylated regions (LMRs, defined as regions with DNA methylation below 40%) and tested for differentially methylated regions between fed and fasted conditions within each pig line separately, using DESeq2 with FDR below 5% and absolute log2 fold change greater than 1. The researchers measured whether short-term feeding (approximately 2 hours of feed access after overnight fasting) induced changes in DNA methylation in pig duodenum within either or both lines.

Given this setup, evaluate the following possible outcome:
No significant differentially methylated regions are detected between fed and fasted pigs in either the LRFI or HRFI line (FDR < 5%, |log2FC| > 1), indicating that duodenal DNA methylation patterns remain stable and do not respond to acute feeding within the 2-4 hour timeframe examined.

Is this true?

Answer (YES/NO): NO